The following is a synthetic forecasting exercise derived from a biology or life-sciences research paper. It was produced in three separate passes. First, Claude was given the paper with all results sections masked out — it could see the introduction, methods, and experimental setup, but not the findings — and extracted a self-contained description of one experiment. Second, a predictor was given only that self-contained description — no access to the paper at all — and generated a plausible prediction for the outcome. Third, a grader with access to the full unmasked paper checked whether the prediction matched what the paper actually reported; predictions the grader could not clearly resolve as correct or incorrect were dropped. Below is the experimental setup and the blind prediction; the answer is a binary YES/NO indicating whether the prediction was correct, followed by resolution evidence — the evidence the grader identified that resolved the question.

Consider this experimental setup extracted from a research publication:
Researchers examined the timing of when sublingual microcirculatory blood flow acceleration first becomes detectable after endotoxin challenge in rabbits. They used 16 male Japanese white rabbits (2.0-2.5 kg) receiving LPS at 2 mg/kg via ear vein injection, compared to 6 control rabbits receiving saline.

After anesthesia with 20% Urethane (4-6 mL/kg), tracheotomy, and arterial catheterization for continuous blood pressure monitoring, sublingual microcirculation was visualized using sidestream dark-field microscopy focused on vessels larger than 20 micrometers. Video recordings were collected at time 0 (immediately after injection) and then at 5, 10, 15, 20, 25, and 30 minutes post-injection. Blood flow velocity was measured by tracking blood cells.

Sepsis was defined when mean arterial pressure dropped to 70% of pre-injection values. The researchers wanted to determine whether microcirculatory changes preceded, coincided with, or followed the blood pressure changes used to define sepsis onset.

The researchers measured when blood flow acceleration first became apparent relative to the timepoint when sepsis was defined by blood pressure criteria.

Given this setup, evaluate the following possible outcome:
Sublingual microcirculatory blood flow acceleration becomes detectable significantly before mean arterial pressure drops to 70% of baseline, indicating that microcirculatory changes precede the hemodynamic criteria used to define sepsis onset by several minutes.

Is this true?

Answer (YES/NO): YES